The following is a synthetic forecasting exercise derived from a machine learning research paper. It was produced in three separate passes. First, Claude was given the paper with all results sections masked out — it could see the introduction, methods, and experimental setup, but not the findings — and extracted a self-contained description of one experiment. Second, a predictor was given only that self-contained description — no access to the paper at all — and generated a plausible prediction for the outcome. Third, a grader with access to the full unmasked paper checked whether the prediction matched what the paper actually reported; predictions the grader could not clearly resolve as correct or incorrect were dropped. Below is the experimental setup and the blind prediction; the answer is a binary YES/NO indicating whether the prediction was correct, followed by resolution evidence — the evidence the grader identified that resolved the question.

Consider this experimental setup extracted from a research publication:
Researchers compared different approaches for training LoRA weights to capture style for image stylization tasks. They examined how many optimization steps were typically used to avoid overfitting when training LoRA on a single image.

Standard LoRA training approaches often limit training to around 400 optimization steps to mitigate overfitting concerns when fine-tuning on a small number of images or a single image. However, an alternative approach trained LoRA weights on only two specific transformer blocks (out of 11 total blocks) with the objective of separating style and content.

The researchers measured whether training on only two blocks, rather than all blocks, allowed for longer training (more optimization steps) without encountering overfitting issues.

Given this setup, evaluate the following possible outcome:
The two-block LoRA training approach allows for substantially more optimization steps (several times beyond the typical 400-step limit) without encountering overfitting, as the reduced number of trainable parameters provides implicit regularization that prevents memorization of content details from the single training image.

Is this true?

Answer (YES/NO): NO